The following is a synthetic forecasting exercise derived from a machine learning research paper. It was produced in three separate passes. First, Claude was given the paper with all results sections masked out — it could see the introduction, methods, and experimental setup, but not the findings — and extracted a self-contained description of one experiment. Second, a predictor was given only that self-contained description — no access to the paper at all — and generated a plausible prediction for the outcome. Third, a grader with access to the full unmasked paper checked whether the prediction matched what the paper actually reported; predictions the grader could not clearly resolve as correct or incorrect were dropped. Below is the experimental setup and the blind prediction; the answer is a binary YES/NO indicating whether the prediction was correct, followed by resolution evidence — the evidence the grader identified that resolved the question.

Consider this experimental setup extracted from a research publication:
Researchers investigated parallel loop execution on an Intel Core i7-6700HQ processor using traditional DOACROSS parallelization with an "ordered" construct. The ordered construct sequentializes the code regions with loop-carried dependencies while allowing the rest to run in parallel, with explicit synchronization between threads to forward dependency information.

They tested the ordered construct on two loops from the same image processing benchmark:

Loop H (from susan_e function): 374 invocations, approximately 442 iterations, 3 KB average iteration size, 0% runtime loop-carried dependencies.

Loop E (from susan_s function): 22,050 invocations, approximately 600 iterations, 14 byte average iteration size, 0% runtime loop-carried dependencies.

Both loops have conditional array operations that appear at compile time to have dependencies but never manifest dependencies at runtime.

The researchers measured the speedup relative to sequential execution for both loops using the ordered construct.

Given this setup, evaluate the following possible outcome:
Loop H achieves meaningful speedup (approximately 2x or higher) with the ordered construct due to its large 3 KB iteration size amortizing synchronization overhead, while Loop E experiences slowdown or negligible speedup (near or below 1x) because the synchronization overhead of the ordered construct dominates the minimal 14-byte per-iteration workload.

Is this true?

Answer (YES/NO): NO